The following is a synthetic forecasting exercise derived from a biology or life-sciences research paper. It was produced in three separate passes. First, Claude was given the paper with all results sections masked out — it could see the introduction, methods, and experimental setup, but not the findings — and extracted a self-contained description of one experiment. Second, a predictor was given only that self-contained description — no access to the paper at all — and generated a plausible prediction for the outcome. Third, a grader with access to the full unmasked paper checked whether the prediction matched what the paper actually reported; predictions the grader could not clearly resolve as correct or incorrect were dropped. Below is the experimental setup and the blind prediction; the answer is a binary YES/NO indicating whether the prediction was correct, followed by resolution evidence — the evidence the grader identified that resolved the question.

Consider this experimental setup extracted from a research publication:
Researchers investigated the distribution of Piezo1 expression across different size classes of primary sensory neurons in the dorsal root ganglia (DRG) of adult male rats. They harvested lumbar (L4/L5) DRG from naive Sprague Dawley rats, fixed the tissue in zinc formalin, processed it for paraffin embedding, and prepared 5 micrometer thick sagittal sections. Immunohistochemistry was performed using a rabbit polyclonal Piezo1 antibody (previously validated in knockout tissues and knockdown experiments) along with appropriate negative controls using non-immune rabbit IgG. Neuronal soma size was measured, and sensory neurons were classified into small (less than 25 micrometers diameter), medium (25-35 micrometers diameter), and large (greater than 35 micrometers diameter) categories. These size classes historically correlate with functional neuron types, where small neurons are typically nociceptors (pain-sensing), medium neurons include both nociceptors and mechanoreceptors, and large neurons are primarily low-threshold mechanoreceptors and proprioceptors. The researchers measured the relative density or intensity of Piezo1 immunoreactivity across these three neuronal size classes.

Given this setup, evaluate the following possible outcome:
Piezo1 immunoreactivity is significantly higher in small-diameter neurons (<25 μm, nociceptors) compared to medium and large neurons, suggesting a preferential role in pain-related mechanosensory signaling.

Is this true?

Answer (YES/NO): NO